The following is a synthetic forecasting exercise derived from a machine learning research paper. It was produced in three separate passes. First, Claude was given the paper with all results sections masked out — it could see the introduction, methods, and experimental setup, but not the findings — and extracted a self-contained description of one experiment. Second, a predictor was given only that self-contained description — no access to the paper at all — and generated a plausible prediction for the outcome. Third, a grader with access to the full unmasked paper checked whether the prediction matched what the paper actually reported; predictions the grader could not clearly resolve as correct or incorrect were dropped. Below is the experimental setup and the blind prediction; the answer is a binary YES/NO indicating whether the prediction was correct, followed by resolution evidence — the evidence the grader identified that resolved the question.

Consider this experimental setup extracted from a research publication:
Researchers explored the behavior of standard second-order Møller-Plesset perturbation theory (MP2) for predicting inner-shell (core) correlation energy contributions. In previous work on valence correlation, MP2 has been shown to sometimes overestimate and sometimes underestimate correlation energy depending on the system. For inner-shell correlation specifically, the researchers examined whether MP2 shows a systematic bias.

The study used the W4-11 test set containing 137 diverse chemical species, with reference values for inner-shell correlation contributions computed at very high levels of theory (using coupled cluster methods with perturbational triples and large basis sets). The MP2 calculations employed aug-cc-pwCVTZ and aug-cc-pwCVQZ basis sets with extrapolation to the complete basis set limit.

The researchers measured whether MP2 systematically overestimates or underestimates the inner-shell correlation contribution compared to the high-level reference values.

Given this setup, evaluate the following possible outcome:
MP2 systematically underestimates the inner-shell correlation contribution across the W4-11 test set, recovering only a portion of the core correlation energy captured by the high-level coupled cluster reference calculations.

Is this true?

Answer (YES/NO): YES